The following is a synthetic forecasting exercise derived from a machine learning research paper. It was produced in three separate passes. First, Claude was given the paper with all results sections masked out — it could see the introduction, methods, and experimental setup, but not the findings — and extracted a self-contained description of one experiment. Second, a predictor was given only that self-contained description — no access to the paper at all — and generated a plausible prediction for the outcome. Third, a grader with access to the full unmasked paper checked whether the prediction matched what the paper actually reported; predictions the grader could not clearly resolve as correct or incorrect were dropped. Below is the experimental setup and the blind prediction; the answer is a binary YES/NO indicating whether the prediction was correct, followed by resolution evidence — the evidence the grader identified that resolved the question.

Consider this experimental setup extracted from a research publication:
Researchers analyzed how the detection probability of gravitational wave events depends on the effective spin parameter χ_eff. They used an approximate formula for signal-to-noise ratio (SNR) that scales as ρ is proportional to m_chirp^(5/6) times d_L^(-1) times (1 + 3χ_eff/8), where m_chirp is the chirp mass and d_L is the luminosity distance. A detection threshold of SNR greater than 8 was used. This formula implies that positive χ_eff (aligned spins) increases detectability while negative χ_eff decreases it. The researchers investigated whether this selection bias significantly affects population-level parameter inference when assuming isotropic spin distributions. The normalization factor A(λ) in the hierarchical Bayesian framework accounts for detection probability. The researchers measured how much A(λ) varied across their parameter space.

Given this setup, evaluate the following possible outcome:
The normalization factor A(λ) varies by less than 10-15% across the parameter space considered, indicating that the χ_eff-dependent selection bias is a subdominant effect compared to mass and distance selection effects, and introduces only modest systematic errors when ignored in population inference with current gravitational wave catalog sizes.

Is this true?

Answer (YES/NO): YES